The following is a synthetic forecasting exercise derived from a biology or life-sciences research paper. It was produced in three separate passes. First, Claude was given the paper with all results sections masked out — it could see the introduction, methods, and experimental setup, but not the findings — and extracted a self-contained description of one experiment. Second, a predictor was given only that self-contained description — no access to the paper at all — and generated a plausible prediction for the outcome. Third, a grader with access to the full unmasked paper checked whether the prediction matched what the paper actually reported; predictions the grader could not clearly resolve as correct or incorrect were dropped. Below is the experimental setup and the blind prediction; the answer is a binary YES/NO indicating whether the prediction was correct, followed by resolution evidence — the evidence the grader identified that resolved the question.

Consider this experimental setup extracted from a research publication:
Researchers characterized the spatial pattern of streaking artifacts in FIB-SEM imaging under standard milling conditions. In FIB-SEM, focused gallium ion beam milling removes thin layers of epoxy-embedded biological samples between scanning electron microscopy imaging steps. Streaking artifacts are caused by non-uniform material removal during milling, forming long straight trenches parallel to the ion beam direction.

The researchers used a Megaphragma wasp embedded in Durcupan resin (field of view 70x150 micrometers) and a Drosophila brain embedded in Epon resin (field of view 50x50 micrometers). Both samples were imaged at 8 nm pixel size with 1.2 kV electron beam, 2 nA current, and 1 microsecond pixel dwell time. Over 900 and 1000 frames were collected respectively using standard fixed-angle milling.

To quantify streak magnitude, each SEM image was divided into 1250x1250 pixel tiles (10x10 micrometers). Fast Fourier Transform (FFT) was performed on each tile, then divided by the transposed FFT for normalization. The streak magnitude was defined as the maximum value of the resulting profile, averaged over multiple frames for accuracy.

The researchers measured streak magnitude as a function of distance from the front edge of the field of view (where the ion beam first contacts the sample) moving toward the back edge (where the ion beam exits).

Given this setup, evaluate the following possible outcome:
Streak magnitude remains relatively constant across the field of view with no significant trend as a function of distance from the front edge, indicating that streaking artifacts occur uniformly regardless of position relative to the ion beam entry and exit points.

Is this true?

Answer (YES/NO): NO